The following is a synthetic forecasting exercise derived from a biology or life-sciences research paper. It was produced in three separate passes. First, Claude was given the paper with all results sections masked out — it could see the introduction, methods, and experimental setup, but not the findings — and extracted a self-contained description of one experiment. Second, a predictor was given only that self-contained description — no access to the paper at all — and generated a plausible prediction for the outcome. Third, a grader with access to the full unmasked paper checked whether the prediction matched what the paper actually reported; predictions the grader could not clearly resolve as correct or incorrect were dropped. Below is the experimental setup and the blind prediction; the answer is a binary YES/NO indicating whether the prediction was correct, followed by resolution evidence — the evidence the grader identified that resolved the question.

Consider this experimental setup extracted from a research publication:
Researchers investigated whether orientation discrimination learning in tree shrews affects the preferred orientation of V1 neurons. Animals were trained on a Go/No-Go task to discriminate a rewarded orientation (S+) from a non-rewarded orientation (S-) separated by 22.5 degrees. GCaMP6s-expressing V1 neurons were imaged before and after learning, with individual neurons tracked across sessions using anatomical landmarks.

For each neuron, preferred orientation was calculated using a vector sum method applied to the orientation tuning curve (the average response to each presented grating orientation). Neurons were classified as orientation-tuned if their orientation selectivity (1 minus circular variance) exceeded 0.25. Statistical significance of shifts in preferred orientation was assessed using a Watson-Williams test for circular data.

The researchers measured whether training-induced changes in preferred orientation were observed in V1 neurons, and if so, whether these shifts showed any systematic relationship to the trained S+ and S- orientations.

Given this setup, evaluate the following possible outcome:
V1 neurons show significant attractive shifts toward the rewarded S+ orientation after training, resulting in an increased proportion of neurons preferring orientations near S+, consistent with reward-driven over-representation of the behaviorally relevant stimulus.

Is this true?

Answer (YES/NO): NO